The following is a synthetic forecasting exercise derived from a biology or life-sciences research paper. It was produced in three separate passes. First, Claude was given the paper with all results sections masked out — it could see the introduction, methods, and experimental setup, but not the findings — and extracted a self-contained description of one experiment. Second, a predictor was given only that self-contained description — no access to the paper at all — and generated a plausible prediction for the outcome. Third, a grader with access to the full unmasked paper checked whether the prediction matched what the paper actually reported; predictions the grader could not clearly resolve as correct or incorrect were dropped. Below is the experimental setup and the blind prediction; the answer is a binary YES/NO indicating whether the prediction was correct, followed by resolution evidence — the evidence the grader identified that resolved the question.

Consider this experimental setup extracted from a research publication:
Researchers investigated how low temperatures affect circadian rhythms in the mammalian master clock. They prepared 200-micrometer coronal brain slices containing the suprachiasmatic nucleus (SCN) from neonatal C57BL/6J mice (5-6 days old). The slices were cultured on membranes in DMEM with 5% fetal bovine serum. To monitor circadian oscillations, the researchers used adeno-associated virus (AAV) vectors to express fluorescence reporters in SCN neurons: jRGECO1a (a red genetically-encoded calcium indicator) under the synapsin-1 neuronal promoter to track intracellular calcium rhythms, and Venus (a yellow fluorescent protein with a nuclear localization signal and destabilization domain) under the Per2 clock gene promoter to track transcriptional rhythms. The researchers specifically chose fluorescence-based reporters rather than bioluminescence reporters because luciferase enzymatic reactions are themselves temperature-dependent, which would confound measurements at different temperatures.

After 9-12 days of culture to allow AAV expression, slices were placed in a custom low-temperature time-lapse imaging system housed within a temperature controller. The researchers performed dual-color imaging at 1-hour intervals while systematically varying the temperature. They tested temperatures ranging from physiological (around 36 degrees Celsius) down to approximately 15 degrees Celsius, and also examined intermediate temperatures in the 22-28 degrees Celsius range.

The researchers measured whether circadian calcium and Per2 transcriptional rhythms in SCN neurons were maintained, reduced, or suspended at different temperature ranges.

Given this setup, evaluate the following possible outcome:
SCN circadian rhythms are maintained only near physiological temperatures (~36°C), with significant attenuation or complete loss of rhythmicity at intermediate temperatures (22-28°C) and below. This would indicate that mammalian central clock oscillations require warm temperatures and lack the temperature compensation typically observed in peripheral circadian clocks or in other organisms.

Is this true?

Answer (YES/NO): NO